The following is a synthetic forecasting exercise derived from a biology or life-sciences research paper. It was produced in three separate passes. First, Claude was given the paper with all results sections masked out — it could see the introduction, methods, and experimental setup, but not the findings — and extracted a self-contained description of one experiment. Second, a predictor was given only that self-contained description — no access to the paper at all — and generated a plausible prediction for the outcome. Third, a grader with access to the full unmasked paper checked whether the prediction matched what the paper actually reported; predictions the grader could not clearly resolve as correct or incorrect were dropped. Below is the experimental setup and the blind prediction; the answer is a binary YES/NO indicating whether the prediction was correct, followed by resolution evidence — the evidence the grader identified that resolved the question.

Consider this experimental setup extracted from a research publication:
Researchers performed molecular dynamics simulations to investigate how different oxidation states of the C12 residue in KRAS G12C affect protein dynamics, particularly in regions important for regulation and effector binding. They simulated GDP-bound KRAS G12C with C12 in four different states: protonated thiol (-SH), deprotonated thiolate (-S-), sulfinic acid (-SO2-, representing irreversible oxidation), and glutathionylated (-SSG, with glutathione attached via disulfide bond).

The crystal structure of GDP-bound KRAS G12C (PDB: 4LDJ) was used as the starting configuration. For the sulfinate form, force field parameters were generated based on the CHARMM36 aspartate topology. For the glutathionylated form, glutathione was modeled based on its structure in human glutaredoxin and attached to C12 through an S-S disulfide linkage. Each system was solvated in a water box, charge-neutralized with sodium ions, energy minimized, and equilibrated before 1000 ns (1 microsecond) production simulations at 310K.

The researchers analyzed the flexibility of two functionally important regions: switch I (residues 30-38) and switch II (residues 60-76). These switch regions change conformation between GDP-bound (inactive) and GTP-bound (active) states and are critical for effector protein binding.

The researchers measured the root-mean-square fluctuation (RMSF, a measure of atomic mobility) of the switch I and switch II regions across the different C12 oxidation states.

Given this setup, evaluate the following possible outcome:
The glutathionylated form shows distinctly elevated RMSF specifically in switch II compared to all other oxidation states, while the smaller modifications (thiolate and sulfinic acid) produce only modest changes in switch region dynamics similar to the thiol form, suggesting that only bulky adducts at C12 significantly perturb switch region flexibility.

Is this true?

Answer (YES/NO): NO